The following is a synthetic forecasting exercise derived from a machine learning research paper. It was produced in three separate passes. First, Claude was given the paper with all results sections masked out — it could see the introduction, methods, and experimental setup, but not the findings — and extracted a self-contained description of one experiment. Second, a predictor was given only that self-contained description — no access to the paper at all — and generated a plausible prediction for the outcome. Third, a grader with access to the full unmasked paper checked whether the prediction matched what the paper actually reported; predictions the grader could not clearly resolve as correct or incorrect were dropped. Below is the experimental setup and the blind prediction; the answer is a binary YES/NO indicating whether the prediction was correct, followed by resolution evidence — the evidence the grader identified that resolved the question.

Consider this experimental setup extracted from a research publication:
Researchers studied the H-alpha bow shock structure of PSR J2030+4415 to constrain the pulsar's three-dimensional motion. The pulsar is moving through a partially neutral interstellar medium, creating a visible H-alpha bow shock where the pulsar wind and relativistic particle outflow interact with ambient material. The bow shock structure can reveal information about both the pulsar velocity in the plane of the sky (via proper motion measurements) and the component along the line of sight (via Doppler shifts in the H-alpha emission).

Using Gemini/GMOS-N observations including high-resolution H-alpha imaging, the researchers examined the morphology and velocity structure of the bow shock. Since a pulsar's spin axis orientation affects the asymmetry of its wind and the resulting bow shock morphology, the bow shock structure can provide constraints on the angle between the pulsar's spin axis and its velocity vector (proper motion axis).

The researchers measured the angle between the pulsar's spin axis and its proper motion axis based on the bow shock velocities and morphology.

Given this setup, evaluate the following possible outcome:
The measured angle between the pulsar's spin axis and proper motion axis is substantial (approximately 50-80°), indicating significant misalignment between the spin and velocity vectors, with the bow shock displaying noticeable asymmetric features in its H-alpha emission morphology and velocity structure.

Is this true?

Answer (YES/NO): NO